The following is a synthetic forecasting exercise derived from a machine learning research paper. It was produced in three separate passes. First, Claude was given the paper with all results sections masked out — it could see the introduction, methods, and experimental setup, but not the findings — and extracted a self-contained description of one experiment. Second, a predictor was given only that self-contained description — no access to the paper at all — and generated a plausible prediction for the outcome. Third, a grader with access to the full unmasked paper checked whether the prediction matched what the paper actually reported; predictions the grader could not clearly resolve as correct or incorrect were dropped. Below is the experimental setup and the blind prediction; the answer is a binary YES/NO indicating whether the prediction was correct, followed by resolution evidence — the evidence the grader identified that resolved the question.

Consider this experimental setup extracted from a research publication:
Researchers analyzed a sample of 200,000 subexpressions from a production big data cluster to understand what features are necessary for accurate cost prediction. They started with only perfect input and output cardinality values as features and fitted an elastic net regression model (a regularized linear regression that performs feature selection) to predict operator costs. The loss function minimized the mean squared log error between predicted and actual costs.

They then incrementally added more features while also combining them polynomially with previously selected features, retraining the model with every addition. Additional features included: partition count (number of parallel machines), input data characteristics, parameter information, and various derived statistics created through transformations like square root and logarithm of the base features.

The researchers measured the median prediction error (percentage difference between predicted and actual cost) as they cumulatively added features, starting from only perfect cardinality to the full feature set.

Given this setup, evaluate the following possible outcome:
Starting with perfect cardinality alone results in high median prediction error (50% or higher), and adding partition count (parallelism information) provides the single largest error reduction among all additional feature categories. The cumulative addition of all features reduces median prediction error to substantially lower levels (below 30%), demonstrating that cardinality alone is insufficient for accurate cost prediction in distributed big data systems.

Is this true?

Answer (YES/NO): NO